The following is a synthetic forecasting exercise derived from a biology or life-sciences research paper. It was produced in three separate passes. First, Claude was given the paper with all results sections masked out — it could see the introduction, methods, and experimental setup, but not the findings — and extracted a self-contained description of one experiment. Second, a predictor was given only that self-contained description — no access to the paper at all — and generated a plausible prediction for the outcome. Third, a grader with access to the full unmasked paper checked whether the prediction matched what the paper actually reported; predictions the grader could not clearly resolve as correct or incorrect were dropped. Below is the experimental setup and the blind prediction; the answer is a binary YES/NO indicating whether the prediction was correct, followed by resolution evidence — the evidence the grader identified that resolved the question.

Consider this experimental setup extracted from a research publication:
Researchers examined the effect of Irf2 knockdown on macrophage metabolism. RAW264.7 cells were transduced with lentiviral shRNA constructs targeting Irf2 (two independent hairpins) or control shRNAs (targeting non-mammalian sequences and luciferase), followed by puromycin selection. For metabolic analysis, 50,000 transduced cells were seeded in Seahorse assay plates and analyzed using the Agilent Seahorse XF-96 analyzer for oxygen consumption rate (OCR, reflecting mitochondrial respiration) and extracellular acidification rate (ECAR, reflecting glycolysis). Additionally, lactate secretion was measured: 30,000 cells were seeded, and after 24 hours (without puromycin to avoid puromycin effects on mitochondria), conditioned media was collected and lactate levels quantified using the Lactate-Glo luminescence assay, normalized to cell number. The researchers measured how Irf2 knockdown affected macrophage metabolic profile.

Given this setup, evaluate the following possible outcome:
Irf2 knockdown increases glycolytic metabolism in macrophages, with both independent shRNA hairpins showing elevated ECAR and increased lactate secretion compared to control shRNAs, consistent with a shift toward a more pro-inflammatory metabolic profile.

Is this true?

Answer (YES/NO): YES